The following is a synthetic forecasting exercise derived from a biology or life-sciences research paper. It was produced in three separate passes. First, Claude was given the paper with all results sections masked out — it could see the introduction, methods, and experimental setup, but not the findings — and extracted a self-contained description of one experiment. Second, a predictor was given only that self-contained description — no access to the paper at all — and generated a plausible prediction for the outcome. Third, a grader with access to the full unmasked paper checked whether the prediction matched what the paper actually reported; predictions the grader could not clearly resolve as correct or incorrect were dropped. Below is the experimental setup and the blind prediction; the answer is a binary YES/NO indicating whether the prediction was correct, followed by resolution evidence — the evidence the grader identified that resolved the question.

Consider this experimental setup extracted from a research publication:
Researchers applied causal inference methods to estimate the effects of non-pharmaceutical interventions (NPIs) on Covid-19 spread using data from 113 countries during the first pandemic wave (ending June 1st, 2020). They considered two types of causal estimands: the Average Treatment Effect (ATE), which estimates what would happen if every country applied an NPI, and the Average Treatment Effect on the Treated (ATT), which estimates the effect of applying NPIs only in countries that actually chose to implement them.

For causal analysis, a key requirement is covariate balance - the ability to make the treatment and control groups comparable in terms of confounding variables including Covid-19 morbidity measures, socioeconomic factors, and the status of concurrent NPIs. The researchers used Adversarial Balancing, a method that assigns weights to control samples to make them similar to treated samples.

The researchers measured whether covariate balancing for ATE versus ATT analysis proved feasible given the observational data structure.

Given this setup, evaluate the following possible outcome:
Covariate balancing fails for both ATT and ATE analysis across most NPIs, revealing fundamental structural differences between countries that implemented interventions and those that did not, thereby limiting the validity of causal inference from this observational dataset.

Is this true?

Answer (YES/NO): NO